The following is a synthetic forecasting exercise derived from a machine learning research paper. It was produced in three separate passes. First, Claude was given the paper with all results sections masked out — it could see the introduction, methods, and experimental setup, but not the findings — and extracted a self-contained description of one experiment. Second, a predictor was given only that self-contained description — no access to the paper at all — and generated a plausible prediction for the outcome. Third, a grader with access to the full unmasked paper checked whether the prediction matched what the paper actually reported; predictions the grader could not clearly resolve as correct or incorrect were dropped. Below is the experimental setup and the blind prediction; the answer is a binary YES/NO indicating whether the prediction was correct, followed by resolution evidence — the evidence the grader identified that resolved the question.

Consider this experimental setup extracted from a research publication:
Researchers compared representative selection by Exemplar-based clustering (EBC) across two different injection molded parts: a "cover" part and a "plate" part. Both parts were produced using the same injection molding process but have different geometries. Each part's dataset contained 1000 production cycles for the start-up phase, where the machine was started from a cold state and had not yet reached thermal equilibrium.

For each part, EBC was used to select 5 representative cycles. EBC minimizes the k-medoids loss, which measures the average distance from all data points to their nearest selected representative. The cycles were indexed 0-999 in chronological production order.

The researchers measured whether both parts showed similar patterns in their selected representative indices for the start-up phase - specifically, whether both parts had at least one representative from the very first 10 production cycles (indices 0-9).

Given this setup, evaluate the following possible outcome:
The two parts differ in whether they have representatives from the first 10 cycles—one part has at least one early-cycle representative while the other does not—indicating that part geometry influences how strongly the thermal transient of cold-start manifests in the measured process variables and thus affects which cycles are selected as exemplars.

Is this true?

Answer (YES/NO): NO